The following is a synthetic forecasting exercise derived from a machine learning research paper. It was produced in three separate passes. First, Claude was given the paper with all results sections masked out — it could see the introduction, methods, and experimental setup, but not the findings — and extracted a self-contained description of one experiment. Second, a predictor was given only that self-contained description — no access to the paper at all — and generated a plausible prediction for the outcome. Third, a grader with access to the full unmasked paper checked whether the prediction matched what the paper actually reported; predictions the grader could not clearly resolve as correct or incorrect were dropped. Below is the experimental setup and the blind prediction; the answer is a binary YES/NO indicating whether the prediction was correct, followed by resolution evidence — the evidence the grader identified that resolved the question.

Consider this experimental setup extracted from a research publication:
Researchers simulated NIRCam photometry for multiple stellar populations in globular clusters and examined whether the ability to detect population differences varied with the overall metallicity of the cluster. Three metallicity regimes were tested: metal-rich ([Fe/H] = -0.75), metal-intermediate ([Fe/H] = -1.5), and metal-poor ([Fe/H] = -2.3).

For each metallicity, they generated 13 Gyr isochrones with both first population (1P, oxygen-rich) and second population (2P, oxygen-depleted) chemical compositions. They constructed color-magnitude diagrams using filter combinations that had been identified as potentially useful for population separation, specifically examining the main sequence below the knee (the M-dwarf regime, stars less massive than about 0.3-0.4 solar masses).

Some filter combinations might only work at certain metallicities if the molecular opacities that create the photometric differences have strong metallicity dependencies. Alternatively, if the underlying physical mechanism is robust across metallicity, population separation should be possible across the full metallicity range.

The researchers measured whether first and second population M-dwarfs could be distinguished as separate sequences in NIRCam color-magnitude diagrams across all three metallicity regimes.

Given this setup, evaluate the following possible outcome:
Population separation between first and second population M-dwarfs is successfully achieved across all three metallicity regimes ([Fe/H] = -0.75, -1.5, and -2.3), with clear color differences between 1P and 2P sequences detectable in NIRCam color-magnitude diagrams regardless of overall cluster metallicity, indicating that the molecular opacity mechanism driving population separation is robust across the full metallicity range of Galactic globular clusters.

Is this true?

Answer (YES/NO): YES